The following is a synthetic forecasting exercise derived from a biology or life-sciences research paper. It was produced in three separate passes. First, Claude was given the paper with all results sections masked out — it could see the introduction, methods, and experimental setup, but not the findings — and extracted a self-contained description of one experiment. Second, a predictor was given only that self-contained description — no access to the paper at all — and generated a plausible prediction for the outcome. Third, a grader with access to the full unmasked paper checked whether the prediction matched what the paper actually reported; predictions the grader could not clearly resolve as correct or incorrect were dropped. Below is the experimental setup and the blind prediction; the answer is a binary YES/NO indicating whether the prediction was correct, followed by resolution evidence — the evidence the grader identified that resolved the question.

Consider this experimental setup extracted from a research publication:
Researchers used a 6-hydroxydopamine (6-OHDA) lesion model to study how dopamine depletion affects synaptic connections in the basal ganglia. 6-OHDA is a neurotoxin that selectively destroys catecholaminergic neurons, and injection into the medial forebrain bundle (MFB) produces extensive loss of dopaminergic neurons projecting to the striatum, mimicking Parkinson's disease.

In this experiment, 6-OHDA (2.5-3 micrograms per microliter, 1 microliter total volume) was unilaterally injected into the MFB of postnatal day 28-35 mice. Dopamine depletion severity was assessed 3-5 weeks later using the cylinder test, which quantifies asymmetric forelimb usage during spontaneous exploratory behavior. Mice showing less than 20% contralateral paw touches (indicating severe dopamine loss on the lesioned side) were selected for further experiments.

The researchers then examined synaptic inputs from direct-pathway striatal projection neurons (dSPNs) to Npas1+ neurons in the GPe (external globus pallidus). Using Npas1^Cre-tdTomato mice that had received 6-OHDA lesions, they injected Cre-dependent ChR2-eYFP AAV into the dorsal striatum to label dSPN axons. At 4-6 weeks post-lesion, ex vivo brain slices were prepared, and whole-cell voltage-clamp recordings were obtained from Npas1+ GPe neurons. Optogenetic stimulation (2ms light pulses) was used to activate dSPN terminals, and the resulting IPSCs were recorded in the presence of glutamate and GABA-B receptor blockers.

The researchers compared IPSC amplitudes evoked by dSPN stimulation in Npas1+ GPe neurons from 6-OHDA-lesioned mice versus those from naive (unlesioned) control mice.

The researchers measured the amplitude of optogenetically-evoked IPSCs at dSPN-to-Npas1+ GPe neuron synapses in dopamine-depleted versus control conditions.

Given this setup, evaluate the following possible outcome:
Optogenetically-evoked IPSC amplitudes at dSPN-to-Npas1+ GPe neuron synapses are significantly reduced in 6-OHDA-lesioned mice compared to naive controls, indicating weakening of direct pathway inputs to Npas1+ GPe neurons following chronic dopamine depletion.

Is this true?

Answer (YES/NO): NO